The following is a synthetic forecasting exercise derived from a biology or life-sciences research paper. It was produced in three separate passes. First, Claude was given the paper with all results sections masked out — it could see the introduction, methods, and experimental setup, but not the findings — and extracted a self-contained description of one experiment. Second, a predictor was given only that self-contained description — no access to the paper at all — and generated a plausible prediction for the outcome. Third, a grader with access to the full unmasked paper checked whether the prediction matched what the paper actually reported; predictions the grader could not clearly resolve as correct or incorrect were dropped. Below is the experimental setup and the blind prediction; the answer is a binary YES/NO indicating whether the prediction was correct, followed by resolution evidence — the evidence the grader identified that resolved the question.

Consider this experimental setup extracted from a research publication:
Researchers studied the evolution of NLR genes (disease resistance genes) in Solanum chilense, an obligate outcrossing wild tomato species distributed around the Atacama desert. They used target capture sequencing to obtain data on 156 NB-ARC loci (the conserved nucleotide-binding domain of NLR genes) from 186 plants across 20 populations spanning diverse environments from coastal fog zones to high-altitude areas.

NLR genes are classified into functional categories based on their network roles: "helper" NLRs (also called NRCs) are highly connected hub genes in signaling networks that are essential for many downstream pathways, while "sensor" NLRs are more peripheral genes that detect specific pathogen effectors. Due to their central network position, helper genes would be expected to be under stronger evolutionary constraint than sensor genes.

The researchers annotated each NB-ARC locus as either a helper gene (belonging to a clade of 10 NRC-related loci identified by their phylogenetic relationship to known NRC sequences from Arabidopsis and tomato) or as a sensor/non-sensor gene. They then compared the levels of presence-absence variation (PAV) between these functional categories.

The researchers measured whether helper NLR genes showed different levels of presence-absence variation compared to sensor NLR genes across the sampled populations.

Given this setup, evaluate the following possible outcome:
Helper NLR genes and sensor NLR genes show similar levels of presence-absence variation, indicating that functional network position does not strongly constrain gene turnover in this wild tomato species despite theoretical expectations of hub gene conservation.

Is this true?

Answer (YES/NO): NO